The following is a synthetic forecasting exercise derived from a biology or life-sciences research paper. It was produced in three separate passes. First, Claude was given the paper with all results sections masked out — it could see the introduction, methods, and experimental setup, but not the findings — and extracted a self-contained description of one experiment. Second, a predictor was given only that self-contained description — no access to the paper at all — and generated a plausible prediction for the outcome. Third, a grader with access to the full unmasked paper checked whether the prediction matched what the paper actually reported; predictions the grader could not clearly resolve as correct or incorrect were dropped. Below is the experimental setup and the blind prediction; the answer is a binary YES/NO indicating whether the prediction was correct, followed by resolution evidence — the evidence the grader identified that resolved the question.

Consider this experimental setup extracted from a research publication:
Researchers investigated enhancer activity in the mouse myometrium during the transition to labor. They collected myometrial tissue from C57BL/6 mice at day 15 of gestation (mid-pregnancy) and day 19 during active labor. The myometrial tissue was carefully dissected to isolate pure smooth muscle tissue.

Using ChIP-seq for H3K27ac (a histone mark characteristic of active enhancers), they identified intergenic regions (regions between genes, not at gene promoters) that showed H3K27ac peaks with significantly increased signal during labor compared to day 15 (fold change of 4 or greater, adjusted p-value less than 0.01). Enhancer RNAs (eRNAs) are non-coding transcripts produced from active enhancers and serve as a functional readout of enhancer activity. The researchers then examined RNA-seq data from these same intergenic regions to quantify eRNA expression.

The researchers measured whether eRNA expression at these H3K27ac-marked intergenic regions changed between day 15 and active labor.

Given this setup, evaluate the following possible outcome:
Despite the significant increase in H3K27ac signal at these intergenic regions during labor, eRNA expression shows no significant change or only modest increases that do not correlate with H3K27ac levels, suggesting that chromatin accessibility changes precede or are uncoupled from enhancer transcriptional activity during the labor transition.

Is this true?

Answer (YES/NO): NO